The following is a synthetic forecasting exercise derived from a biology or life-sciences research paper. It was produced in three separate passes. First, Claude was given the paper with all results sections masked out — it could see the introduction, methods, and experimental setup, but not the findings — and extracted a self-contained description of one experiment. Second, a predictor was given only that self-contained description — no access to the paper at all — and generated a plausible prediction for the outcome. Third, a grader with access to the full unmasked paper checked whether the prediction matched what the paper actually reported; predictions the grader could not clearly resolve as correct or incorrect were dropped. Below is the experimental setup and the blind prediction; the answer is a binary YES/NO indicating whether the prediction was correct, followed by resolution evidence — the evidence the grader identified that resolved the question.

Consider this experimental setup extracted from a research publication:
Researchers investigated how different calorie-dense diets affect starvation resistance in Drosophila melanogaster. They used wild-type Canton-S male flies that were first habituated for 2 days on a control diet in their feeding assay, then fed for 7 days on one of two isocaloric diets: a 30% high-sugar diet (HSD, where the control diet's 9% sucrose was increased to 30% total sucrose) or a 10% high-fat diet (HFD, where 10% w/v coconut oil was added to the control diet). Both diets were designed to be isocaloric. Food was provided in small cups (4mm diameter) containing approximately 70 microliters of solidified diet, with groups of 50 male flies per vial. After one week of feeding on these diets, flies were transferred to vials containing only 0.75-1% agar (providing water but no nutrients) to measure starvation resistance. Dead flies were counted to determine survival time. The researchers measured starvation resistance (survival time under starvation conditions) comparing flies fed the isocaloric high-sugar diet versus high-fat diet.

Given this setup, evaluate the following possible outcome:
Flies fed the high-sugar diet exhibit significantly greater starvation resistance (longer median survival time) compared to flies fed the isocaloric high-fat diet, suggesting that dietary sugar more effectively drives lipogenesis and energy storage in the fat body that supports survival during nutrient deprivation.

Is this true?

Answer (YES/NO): YES